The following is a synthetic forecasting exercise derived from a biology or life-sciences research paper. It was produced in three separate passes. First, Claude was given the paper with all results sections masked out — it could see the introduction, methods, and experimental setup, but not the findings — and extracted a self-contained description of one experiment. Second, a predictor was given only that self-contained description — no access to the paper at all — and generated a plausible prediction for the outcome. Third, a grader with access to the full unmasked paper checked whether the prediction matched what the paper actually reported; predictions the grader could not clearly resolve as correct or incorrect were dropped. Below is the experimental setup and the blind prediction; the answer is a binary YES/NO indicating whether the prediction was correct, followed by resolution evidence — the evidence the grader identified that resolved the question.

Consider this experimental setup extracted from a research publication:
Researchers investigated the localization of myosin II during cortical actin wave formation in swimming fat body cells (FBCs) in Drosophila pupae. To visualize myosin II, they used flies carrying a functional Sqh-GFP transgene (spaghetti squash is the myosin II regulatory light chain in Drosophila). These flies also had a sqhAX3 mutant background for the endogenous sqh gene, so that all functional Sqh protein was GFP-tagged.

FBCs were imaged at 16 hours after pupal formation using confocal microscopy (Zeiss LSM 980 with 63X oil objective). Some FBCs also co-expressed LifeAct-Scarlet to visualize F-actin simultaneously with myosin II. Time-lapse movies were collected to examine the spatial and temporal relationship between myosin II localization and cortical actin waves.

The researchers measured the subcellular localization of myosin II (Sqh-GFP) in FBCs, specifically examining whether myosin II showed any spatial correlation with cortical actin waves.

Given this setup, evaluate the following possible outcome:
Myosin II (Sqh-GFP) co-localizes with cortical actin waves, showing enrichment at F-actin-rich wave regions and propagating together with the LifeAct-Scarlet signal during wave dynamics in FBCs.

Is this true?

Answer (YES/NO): YES